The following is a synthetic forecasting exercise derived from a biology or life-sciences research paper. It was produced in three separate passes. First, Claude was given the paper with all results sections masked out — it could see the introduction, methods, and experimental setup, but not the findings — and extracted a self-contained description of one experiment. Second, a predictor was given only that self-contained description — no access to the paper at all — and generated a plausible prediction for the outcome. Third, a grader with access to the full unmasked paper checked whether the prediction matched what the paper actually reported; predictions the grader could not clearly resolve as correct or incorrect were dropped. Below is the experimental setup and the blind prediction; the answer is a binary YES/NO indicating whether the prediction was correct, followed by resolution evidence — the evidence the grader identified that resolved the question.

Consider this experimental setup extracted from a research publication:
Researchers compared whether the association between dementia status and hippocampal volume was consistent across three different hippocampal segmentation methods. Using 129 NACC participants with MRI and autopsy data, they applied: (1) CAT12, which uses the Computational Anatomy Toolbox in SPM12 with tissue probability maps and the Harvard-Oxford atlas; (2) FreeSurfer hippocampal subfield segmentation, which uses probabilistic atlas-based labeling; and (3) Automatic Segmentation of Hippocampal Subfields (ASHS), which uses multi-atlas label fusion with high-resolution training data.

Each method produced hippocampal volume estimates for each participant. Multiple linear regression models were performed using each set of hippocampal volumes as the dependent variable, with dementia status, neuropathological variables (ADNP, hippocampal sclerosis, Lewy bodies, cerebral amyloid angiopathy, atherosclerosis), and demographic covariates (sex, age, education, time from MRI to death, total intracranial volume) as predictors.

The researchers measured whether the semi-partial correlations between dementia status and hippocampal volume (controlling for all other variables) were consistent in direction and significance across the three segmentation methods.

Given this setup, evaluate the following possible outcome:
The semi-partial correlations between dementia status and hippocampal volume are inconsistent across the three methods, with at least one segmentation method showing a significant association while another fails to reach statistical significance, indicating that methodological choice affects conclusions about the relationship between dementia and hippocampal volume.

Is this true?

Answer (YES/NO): NO